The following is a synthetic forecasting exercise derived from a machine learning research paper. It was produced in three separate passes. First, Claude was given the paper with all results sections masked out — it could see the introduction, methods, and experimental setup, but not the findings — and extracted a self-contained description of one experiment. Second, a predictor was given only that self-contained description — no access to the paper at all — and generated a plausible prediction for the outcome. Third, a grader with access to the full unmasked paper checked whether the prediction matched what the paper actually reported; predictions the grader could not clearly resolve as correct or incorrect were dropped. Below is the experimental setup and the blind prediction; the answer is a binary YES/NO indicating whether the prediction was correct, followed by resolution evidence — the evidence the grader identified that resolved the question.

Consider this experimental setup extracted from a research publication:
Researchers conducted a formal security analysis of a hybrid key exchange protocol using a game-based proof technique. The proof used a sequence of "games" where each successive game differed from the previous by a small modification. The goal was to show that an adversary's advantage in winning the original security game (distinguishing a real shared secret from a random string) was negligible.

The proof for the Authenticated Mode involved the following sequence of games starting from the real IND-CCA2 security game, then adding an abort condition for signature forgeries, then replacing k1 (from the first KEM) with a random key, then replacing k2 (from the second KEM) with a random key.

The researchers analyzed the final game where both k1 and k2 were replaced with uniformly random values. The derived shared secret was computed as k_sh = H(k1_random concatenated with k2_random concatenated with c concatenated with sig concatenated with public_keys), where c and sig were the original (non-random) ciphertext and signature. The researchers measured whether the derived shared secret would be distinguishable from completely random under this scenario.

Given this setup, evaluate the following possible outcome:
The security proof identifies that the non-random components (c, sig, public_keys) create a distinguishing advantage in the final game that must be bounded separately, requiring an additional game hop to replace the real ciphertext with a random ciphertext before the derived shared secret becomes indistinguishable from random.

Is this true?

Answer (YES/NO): NO